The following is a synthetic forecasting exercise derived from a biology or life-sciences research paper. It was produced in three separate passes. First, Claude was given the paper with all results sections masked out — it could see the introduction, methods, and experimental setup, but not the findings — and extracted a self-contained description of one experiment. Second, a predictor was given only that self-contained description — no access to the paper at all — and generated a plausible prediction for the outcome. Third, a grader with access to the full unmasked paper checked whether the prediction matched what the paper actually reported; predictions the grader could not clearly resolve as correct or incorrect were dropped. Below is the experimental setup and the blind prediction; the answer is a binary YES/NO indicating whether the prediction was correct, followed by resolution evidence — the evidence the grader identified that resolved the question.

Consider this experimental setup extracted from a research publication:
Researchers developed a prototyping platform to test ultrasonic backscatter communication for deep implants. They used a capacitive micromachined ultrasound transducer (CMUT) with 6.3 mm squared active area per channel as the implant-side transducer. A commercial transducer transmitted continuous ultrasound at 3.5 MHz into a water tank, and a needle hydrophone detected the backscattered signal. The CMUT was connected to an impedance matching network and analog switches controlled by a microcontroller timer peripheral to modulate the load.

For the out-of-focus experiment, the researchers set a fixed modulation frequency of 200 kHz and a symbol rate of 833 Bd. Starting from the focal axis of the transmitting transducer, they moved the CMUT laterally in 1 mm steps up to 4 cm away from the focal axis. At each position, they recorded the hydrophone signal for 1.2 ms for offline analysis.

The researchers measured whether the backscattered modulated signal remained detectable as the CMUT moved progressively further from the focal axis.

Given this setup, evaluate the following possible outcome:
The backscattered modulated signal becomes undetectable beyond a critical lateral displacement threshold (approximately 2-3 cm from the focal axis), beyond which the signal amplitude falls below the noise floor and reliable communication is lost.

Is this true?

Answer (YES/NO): NO